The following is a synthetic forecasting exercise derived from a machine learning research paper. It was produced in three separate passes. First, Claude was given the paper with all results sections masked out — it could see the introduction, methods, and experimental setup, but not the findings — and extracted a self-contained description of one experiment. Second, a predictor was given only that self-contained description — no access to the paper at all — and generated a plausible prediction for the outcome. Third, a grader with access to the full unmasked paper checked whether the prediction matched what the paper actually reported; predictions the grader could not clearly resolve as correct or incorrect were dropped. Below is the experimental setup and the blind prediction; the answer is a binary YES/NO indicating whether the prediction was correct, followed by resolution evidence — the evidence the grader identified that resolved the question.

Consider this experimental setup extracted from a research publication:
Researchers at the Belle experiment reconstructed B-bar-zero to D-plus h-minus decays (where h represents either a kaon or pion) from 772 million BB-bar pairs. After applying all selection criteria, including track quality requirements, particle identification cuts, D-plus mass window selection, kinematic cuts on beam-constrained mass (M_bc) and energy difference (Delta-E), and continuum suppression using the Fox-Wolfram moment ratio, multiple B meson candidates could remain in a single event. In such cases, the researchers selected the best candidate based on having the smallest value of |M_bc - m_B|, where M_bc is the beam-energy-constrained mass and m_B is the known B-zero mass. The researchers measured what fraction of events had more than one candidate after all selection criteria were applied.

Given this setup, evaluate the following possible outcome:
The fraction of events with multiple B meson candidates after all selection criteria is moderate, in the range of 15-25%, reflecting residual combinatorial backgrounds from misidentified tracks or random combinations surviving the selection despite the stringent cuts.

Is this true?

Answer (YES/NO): NO